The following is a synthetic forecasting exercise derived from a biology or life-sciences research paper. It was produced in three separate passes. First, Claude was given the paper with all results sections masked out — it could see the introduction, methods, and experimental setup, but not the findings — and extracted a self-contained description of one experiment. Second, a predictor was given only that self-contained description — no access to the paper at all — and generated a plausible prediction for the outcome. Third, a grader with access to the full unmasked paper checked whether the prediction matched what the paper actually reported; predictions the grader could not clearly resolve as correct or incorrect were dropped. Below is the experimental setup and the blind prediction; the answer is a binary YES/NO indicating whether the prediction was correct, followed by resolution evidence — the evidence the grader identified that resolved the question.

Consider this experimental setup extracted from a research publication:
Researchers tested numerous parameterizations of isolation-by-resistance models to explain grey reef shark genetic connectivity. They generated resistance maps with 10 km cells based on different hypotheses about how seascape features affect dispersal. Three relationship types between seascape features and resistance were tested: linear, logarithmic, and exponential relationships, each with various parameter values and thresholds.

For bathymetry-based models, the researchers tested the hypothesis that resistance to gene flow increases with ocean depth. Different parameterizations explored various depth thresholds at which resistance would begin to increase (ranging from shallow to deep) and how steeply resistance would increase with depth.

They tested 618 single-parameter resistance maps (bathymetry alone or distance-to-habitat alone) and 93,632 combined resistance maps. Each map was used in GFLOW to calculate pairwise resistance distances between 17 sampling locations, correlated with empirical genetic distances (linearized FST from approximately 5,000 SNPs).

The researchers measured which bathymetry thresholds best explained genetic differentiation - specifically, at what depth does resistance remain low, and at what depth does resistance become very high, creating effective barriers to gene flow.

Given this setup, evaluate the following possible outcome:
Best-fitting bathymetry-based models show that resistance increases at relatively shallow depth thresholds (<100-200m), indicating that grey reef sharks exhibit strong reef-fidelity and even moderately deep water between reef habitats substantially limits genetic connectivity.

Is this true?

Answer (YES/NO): NO